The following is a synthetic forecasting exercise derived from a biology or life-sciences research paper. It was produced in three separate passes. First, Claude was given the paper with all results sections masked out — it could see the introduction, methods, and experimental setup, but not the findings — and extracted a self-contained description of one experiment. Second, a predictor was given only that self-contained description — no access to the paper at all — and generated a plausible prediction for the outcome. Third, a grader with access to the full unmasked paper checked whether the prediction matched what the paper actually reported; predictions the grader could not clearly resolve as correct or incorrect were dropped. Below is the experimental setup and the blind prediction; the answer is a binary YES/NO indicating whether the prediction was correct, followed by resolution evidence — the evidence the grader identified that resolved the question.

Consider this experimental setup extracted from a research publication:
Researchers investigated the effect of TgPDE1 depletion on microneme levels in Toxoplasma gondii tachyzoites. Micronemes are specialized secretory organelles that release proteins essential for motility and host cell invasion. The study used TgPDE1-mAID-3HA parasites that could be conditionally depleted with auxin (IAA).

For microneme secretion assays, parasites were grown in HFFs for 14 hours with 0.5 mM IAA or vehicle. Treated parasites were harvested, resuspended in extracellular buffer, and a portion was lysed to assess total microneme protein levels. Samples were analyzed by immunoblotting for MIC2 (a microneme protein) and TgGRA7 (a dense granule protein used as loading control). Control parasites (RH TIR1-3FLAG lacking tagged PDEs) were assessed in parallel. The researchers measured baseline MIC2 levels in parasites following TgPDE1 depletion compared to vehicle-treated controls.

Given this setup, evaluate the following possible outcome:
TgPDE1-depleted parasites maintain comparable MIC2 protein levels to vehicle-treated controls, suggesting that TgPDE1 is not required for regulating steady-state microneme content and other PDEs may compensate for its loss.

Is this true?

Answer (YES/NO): NO